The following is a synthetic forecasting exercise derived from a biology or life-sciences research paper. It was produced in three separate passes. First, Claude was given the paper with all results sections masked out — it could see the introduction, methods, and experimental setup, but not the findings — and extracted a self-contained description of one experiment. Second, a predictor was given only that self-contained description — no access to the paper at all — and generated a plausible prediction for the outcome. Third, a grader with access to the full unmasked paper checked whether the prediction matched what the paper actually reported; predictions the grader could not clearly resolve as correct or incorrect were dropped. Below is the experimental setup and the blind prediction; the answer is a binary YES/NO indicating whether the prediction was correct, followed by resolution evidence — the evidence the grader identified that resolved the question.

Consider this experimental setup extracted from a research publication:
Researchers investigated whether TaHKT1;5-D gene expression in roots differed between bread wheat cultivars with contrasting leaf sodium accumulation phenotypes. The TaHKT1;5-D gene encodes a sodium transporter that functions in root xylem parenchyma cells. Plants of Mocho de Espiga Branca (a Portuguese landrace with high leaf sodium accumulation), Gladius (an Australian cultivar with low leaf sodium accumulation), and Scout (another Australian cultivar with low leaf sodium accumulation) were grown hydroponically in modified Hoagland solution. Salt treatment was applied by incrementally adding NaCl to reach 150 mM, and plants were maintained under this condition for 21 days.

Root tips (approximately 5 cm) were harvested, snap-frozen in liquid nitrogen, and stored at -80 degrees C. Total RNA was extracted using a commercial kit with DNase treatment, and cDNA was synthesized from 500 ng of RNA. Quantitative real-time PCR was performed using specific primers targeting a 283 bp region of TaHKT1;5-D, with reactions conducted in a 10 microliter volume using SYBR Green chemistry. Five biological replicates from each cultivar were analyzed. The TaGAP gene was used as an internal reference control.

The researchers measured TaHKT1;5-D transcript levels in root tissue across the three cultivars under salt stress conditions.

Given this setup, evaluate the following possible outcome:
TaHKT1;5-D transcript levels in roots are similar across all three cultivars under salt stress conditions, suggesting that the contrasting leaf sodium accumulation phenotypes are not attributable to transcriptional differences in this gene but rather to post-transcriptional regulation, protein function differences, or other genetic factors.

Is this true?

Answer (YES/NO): YES